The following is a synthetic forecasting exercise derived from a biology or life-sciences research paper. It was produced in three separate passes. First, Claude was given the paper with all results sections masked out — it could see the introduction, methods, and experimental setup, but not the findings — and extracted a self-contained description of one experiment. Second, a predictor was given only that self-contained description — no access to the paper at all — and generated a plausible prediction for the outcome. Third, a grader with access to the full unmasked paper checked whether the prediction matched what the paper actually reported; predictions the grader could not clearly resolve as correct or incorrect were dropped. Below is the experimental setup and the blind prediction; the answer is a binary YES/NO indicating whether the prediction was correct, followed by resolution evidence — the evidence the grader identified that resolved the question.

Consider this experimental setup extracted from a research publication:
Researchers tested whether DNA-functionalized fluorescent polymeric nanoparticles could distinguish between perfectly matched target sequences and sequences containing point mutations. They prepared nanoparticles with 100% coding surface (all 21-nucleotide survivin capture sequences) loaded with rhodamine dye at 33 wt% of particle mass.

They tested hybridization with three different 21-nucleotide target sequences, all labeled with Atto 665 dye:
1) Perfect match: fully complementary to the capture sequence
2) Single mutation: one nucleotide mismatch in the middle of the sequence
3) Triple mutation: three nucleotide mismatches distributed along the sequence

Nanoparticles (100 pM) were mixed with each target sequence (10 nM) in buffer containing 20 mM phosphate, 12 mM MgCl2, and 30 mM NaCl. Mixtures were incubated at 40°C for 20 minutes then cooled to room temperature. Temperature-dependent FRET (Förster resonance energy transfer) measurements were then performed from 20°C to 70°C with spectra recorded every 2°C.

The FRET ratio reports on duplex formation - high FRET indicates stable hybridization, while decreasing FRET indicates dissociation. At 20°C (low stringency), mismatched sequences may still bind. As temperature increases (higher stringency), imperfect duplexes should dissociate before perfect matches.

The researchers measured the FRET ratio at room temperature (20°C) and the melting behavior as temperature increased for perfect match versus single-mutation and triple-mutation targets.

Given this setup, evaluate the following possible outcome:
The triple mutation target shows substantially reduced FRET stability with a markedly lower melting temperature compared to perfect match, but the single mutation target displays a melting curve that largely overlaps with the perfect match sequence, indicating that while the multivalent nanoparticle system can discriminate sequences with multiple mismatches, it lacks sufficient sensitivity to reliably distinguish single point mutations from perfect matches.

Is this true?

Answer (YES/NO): NO